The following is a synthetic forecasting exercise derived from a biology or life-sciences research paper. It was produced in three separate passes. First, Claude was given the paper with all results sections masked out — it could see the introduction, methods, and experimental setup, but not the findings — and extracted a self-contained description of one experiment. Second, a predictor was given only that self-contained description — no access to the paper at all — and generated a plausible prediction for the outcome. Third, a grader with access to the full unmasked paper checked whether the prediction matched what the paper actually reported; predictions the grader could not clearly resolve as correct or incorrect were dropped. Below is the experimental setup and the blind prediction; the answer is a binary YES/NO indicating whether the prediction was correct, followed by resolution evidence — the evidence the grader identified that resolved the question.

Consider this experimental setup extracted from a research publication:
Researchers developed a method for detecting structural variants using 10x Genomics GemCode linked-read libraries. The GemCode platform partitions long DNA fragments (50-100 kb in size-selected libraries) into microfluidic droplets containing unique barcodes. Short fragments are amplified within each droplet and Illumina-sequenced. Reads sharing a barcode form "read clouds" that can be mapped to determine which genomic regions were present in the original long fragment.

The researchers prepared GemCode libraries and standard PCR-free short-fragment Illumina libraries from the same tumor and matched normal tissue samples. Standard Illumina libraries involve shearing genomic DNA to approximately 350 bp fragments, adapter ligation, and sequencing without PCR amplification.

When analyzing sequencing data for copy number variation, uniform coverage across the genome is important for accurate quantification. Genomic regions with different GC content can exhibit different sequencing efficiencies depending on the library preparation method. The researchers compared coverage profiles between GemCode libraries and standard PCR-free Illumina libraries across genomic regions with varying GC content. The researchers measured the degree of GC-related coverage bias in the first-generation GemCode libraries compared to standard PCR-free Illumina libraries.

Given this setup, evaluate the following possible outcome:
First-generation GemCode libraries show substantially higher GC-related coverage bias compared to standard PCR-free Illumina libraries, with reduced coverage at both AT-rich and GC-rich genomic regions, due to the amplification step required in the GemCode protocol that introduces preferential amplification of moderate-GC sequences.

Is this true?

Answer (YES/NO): NO